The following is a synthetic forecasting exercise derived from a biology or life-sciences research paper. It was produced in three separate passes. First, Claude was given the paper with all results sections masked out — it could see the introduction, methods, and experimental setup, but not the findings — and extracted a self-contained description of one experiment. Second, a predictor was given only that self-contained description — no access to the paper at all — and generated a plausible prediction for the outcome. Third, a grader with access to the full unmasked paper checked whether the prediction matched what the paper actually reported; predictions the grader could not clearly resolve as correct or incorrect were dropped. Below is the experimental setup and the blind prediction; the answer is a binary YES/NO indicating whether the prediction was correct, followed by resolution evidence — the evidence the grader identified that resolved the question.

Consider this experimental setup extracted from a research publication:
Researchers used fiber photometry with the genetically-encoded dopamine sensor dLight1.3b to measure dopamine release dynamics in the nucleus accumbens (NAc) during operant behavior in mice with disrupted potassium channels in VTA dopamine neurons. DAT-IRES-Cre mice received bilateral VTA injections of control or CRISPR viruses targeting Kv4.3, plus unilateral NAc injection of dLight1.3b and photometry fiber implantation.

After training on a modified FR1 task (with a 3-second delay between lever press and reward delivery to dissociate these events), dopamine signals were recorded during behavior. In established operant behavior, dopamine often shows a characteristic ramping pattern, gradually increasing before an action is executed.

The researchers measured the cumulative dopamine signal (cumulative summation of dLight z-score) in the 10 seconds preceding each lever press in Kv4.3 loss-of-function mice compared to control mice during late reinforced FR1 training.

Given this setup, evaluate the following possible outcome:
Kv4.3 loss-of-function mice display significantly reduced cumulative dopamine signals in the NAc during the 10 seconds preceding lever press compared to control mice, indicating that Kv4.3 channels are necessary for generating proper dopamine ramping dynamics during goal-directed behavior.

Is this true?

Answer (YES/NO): NO